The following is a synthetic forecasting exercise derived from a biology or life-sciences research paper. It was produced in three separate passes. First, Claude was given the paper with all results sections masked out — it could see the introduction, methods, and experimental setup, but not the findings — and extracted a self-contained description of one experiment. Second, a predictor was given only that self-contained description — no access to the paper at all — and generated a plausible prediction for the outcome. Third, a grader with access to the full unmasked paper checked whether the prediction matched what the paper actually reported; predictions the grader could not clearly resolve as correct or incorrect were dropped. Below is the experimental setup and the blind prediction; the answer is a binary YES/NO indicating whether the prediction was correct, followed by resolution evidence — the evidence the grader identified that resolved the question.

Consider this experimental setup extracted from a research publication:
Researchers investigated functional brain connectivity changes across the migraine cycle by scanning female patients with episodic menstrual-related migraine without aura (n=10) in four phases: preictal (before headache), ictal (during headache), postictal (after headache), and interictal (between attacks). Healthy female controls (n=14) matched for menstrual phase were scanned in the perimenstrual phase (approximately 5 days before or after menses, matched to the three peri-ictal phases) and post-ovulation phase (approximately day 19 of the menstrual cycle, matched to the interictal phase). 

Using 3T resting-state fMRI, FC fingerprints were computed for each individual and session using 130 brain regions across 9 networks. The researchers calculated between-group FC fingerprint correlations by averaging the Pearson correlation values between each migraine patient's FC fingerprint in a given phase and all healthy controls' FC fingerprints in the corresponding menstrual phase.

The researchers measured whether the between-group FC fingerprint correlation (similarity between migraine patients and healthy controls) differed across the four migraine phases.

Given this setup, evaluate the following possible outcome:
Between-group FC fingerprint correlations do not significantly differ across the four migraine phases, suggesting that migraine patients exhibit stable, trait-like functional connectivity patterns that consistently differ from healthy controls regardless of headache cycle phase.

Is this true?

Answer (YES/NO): NO